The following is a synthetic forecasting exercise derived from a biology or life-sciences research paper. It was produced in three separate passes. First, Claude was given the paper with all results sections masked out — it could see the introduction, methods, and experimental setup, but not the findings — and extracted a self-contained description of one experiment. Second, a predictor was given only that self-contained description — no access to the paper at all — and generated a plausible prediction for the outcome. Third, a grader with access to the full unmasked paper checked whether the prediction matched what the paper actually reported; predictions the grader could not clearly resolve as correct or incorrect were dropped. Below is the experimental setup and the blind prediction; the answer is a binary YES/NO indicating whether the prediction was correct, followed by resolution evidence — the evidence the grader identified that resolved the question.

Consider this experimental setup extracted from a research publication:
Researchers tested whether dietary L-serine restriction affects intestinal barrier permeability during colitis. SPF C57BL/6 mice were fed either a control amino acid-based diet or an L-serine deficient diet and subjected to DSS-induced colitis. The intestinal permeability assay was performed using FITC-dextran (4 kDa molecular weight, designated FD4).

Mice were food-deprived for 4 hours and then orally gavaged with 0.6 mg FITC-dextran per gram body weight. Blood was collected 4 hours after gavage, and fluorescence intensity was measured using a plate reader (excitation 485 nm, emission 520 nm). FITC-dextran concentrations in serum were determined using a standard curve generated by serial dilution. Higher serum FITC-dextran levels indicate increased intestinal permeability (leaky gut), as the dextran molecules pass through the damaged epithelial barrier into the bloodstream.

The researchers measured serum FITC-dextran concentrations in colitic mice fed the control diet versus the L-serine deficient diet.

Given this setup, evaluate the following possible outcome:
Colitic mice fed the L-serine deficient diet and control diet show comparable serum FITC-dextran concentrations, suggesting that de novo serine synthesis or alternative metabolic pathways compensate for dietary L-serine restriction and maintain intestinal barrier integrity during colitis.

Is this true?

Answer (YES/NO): NO